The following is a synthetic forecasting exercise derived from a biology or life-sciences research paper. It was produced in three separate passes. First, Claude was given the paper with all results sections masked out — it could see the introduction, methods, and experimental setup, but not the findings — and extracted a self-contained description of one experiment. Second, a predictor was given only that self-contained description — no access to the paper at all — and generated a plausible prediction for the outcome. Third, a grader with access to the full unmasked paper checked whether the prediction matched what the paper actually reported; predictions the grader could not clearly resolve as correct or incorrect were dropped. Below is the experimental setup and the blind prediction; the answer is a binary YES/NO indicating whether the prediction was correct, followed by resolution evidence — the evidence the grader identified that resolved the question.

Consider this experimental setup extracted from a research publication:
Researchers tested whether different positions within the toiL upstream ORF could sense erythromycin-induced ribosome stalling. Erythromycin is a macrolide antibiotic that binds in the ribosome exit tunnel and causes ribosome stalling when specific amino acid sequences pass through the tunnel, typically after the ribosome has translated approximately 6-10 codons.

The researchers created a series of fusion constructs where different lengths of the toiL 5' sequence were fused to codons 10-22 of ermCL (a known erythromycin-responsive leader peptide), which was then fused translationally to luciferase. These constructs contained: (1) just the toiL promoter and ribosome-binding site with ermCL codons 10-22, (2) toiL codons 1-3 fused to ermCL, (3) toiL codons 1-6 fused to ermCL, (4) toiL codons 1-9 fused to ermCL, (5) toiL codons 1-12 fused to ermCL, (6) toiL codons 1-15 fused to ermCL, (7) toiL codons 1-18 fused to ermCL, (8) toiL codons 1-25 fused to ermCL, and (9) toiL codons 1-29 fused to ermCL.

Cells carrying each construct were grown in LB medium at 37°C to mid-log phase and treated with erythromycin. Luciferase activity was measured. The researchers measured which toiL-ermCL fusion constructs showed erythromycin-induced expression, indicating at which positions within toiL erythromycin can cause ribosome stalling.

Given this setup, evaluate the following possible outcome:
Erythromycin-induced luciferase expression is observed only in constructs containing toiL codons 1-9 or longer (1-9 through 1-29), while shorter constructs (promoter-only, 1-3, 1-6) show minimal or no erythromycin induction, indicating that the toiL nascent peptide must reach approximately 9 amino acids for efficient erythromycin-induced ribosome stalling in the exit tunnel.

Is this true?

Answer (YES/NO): NO